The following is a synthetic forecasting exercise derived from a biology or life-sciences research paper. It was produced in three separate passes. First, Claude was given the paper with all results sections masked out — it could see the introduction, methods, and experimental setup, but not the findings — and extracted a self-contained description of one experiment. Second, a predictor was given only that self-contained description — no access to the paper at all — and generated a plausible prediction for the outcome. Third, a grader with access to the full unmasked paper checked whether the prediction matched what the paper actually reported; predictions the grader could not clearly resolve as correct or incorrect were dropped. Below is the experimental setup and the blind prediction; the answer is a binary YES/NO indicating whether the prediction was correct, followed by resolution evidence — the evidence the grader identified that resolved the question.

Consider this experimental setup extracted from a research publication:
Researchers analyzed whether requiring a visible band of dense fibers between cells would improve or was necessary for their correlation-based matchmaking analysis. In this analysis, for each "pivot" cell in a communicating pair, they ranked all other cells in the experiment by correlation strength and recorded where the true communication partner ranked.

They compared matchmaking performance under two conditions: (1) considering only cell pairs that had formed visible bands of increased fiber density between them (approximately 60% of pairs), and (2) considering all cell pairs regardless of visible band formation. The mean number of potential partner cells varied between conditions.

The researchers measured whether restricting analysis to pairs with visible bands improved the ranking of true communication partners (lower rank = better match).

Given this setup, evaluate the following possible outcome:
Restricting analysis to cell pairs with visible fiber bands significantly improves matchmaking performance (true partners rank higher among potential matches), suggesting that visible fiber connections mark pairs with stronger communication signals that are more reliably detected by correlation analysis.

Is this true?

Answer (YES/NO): NO